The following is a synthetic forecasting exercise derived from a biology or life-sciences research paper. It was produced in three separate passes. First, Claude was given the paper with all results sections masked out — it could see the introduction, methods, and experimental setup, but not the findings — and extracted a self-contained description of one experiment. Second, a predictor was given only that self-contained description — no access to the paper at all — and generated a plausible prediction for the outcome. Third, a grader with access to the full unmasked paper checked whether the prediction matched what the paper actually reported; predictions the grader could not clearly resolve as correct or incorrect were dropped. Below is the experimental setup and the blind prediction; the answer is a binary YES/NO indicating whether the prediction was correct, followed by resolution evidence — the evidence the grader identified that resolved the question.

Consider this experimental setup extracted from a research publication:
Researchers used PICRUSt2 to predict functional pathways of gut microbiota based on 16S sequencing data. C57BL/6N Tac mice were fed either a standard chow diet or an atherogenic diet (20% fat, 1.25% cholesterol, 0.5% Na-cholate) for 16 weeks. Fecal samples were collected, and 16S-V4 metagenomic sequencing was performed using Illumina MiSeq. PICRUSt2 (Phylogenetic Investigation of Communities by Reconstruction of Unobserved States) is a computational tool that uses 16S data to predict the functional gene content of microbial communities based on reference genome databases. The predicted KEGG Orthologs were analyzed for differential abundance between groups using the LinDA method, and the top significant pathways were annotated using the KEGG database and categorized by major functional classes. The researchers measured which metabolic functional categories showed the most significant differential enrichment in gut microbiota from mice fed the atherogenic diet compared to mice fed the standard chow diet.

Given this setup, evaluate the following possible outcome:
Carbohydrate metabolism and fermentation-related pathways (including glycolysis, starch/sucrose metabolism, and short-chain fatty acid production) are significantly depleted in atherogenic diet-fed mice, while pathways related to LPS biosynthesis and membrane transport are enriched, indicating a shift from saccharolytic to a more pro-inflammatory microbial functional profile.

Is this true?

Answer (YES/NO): NO